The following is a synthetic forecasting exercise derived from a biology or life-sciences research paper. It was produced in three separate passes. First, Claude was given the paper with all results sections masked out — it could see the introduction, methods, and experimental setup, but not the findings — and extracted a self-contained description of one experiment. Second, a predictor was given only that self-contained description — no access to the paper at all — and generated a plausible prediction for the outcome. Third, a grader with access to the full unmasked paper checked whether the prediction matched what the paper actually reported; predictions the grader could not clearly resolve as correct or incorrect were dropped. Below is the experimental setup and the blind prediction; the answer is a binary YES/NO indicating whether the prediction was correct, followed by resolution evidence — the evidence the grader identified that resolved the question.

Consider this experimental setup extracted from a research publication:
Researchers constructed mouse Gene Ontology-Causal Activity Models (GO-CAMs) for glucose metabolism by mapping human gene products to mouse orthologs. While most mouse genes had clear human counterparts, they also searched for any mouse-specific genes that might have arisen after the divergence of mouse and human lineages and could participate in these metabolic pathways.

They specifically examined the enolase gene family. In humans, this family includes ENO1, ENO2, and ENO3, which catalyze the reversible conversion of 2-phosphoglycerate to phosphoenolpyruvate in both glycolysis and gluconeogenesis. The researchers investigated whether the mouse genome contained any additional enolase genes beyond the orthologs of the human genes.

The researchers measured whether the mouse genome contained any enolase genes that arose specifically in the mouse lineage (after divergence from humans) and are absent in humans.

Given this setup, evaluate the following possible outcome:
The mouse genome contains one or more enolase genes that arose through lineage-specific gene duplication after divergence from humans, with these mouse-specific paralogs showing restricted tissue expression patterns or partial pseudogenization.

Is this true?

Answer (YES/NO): NO